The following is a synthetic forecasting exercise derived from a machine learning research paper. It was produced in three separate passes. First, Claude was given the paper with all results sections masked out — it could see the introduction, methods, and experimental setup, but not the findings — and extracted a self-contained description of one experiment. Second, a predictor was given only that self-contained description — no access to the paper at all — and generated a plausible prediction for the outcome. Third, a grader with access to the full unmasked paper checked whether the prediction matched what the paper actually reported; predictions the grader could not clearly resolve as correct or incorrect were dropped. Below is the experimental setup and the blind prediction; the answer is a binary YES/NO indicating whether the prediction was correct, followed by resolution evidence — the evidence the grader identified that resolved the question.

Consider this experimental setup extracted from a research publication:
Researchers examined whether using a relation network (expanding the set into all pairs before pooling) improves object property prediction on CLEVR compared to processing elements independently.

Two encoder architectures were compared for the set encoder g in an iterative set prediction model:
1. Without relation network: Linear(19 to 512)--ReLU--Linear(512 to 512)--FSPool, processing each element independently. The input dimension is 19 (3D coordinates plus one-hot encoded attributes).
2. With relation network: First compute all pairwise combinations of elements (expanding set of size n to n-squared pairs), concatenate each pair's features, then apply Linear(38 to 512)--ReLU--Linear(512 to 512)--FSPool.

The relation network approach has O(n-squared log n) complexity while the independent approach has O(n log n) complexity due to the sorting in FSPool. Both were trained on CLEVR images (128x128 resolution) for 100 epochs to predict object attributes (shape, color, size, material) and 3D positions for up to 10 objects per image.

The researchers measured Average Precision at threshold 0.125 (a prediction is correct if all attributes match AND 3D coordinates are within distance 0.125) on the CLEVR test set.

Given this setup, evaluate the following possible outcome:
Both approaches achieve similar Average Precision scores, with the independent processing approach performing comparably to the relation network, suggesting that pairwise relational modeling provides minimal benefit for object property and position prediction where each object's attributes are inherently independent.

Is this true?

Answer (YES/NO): NO